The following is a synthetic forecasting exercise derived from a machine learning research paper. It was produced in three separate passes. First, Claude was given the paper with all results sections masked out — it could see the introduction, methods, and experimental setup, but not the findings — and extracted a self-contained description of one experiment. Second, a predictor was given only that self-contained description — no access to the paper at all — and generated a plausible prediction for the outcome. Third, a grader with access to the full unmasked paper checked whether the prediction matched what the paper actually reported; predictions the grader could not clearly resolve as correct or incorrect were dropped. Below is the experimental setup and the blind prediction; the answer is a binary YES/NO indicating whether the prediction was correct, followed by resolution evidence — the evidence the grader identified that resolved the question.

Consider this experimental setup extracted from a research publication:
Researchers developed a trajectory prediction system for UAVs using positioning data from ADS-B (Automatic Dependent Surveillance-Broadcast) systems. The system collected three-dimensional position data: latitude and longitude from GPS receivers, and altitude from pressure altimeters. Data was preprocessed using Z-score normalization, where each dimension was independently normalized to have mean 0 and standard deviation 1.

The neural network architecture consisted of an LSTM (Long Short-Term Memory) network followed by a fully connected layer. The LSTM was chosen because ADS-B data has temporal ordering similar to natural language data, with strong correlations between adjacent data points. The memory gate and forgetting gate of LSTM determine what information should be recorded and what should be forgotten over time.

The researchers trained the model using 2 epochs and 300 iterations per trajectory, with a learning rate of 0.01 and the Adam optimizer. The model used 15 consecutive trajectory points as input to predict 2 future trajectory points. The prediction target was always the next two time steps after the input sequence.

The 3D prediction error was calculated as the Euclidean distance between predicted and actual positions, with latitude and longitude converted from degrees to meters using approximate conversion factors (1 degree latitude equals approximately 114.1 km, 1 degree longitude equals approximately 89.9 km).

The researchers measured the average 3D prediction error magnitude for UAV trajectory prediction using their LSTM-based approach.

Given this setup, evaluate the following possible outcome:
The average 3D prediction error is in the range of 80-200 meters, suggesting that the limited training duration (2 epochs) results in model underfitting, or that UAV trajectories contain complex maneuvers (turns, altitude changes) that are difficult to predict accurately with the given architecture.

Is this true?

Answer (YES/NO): NO